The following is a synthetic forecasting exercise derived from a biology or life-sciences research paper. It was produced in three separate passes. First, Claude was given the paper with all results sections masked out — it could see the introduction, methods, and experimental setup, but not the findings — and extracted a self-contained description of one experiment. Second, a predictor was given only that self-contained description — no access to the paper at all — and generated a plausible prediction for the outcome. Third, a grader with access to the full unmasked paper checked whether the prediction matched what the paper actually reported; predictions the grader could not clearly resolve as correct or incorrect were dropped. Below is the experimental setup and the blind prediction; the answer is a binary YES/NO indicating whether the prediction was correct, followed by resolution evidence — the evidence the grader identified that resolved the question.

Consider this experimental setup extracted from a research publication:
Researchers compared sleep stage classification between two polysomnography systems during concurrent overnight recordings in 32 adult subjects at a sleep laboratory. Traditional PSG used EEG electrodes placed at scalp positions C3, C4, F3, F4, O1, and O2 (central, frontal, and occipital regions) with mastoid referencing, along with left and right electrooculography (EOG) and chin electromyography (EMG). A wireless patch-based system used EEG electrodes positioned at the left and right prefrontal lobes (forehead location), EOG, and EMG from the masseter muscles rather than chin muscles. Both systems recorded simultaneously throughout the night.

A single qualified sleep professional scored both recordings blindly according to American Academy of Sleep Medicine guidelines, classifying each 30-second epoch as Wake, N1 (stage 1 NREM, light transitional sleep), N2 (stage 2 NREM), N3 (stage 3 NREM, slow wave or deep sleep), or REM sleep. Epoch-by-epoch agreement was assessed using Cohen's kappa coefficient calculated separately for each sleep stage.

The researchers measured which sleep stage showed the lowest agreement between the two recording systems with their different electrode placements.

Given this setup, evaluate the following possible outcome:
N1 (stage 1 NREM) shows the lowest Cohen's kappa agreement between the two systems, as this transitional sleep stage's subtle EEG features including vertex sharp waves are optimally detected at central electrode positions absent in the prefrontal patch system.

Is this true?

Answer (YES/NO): YES